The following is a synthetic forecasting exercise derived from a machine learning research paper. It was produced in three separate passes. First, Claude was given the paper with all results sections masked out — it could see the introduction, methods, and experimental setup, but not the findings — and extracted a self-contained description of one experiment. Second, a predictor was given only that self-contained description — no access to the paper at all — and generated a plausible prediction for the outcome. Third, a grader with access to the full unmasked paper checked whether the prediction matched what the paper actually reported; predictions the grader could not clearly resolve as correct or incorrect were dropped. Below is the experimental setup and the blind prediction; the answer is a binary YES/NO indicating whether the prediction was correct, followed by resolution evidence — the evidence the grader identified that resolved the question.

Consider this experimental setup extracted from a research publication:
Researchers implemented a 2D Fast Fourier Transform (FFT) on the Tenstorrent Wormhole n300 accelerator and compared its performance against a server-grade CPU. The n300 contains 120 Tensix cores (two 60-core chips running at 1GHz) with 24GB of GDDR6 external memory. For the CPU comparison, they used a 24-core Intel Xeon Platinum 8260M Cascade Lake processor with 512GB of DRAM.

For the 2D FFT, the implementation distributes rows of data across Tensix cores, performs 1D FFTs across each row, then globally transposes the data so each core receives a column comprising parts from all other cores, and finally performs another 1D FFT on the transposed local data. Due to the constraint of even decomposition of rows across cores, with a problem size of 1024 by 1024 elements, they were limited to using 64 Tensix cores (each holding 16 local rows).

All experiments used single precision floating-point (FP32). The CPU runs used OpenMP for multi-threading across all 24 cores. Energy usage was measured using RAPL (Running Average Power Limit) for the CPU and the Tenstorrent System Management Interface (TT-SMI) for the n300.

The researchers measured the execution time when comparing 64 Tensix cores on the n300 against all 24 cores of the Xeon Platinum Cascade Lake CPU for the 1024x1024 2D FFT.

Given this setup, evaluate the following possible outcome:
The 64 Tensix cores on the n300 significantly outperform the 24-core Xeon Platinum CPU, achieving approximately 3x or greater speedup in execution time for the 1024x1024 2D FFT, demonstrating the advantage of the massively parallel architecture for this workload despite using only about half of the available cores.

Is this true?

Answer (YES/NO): NO